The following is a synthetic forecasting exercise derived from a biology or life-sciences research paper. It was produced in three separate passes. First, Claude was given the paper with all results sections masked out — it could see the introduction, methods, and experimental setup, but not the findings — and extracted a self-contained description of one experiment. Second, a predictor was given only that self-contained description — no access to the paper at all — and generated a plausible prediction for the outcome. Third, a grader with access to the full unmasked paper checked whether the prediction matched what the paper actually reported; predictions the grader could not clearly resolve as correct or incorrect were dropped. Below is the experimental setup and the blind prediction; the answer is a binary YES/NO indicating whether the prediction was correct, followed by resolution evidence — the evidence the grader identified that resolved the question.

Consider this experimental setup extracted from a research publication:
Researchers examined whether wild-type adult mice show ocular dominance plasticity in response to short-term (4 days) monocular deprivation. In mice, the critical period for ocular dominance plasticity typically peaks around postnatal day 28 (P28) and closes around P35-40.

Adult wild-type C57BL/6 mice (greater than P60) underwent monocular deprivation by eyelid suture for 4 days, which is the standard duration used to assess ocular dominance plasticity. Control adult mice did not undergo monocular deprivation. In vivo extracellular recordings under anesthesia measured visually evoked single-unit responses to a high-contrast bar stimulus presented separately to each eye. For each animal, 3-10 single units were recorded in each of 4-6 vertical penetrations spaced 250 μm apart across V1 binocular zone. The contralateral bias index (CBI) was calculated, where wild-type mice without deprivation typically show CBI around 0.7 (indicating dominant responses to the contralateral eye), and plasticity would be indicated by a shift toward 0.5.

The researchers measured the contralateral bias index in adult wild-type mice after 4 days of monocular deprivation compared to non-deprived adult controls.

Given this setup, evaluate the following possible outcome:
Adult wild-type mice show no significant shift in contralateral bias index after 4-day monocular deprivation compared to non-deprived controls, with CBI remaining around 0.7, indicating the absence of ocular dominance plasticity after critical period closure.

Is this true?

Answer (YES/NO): YES